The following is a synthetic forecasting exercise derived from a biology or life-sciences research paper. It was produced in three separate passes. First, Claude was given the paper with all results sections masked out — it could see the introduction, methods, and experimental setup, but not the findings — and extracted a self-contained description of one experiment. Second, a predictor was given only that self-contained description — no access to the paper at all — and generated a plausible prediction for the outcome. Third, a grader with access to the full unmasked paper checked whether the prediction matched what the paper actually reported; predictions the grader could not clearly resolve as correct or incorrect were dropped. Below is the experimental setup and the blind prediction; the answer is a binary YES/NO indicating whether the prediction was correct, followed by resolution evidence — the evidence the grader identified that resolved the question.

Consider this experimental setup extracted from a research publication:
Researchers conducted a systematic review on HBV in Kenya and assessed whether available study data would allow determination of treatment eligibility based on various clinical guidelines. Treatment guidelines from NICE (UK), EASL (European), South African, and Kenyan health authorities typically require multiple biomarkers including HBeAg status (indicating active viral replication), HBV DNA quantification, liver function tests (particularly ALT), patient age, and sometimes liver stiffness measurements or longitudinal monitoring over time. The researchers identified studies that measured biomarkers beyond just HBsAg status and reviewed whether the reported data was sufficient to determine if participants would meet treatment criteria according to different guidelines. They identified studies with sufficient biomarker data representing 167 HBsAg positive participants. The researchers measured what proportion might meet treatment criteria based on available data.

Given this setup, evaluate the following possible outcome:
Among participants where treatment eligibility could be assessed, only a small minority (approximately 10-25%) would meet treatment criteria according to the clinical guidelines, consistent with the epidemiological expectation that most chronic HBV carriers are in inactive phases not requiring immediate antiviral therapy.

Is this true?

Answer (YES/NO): YES